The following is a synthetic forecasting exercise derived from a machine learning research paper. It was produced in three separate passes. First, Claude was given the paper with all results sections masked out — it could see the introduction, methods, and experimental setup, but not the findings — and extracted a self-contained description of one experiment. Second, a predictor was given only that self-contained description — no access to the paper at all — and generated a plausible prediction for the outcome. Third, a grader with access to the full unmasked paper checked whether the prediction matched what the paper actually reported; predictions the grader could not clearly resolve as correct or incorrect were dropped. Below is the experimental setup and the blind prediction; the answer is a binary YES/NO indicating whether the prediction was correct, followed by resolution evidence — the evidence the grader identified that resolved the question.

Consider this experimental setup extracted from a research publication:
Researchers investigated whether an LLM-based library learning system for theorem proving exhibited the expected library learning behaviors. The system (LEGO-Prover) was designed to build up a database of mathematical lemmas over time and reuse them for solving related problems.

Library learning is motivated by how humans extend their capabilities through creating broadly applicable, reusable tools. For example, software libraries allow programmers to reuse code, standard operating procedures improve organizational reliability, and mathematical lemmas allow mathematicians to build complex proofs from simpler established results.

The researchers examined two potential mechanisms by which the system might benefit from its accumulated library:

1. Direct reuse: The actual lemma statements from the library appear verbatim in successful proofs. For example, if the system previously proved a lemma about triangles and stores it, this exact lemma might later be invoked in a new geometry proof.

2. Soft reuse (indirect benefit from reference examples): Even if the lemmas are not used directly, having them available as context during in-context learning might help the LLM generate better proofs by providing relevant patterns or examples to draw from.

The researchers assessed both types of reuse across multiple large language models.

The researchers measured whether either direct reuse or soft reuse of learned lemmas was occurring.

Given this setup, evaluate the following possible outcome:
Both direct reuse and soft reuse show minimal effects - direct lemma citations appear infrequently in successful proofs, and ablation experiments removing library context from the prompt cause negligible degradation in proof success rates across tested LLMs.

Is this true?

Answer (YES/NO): NO